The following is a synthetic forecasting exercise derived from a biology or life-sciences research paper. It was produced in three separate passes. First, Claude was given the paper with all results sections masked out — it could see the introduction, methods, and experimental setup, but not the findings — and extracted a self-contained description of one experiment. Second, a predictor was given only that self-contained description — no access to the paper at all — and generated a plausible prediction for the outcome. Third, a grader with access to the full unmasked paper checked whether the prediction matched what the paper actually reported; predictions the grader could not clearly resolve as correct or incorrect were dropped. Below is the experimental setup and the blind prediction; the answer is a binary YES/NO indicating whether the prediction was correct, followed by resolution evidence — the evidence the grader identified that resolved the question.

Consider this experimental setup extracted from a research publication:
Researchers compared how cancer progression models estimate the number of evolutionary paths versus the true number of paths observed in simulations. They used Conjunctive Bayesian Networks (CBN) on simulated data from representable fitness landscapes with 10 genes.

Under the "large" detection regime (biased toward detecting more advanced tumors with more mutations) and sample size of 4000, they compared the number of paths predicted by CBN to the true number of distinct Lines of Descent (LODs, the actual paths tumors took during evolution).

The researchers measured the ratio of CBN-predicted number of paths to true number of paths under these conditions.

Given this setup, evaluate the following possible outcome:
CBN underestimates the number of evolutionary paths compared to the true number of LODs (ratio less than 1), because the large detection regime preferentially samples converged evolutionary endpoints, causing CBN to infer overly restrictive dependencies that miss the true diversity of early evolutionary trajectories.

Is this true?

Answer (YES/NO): NO